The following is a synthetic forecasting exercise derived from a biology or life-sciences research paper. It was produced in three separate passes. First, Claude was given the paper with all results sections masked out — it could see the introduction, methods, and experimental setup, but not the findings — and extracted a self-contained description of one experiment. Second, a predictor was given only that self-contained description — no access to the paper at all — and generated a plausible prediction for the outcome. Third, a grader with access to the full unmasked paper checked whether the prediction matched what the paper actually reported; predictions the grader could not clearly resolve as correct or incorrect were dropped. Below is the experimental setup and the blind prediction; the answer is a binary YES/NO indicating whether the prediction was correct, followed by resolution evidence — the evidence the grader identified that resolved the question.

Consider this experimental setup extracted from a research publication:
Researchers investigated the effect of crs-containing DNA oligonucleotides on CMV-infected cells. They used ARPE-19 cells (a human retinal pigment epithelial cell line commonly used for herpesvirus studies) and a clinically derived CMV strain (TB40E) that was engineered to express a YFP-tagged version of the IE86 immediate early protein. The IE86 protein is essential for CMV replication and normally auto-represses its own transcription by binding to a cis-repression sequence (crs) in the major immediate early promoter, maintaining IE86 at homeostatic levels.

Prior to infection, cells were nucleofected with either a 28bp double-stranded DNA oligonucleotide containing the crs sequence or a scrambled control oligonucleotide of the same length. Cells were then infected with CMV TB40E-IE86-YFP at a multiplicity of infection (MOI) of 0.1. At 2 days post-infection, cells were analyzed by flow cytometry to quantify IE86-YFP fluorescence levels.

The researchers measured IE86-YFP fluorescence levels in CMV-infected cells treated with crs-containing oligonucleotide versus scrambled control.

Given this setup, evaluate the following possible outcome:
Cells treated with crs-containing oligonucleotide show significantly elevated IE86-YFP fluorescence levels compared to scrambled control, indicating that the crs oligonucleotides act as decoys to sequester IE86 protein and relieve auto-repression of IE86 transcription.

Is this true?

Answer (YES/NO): YES